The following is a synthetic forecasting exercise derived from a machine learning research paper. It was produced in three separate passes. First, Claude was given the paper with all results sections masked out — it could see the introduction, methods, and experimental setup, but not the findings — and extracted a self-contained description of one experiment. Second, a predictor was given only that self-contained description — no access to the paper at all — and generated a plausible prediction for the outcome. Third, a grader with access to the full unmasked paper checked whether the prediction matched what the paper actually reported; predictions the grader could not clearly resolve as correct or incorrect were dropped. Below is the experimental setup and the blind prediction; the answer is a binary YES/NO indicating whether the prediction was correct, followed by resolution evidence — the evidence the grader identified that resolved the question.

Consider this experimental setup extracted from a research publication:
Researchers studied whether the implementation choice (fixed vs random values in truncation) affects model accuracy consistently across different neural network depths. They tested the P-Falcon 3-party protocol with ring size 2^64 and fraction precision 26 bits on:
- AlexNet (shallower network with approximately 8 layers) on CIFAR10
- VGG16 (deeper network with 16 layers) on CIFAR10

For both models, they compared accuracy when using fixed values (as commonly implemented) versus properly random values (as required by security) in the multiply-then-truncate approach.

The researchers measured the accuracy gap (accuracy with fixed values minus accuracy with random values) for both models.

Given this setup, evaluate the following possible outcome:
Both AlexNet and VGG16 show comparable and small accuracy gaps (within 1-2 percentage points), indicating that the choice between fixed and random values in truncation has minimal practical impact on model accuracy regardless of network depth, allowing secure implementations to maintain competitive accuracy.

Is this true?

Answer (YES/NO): NO